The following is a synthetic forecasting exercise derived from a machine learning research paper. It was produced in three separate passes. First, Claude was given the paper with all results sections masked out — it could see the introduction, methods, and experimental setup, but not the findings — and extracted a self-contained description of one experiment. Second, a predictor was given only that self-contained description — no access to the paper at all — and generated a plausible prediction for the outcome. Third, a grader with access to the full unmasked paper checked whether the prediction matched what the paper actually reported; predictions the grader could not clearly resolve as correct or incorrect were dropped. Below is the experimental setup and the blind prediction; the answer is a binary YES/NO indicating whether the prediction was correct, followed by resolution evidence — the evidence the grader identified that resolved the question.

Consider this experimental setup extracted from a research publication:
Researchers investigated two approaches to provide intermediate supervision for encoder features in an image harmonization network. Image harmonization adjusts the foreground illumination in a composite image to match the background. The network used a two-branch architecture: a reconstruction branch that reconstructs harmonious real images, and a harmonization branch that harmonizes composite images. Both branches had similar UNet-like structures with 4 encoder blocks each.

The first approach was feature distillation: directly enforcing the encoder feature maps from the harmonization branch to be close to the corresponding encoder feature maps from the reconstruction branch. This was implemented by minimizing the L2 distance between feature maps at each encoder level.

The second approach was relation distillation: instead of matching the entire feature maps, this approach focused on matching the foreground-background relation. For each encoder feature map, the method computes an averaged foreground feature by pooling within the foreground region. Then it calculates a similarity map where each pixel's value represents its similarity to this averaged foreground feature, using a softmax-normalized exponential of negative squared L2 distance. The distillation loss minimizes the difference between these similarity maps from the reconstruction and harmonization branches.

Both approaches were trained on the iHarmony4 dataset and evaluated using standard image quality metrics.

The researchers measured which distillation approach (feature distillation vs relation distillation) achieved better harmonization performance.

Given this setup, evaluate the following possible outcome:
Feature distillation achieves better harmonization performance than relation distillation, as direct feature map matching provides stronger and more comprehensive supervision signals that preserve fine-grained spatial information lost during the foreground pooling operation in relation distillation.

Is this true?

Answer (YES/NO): NO